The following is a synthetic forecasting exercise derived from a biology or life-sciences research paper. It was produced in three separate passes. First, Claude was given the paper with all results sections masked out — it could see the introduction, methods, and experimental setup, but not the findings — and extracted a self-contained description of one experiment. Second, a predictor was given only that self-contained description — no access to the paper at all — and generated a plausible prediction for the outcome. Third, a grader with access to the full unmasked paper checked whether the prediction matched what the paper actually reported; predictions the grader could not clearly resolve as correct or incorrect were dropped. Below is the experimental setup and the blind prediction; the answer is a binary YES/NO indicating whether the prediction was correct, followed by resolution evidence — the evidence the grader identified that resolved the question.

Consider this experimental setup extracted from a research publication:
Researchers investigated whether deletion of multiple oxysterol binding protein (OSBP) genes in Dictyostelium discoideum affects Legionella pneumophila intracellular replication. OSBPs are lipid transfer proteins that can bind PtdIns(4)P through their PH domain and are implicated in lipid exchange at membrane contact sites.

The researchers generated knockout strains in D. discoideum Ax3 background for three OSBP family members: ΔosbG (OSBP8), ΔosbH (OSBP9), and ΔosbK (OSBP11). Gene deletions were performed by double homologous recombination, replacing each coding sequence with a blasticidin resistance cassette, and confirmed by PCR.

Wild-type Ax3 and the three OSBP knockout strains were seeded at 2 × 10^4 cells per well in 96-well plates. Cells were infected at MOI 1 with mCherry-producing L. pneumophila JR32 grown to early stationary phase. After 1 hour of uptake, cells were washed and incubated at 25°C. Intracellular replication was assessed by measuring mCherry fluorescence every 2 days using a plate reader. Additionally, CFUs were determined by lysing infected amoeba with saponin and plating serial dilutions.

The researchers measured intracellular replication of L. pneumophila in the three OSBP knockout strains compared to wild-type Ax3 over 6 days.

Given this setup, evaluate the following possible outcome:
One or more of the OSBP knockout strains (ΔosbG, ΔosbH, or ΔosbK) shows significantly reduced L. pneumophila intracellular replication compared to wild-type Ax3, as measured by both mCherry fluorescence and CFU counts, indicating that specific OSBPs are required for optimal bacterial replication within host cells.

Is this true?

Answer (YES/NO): YES